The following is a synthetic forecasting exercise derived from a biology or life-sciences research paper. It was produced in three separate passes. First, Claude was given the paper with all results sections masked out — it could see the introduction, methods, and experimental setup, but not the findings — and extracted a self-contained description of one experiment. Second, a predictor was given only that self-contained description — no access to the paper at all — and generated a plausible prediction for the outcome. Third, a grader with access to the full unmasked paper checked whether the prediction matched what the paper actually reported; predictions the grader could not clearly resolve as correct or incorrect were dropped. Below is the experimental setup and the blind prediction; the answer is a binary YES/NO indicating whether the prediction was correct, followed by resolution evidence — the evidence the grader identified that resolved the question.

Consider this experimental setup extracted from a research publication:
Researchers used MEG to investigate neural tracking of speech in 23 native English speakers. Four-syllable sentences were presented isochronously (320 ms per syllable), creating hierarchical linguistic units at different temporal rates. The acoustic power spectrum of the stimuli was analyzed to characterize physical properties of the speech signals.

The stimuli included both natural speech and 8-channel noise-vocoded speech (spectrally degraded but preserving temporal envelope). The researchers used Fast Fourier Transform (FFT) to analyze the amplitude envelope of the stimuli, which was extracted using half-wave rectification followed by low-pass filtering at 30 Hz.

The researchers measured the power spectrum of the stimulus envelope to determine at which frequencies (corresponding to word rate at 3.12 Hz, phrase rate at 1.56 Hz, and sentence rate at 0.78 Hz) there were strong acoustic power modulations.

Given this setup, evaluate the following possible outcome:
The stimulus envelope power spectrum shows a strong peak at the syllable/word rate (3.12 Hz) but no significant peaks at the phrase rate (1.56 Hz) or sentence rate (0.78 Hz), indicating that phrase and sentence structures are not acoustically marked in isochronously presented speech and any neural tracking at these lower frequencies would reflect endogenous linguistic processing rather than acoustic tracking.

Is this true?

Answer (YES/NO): YES